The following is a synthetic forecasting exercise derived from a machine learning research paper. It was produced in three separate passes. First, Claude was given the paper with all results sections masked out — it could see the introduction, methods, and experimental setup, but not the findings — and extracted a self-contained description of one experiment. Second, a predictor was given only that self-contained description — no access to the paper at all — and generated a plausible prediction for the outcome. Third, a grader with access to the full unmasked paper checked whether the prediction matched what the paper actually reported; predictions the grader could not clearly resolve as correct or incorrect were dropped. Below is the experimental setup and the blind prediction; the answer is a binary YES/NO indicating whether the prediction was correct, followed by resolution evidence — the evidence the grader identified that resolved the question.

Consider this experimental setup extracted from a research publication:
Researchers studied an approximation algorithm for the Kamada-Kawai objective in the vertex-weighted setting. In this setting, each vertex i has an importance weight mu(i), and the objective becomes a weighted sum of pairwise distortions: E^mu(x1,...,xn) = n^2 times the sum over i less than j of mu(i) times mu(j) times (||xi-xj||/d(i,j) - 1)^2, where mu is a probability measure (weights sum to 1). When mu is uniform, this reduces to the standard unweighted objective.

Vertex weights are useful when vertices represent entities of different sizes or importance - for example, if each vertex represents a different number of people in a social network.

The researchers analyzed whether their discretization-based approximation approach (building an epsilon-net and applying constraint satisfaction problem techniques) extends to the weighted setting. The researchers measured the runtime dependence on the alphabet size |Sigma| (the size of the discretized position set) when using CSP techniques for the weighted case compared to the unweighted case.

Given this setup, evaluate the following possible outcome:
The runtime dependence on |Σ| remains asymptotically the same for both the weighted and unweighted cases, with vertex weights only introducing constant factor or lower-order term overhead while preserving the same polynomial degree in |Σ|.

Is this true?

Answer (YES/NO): NO